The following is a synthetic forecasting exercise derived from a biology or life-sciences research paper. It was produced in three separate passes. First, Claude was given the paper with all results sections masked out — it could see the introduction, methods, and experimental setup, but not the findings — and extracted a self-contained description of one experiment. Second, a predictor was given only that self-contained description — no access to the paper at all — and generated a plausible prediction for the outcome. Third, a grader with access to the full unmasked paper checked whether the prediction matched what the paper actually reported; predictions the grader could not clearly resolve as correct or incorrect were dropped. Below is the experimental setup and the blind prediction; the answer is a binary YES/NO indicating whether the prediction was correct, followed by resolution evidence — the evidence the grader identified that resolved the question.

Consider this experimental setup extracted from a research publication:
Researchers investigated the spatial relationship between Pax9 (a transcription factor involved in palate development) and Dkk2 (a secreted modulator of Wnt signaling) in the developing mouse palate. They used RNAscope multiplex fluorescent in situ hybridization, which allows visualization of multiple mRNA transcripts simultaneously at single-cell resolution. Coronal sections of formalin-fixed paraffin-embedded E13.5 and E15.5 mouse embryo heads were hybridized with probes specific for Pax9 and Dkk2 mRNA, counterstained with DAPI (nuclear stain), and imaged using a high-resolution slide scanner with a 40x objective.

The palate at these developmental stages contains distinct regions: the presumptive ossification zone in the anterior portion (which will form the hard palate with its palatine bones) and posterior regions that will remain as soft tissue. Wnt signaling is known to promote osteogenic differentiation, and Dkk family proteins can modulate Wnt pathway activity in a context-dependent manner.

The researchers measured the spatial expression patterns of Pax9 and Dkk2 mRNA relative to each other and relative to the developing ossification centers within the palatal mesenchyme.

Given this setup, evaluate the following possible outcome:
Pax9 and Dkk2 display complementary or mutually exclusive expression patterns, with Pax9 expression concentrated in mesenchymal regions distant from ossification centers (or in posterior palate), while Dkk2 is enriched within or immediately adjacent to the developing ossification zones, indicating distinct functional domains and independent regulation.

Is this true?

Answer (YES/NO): NO